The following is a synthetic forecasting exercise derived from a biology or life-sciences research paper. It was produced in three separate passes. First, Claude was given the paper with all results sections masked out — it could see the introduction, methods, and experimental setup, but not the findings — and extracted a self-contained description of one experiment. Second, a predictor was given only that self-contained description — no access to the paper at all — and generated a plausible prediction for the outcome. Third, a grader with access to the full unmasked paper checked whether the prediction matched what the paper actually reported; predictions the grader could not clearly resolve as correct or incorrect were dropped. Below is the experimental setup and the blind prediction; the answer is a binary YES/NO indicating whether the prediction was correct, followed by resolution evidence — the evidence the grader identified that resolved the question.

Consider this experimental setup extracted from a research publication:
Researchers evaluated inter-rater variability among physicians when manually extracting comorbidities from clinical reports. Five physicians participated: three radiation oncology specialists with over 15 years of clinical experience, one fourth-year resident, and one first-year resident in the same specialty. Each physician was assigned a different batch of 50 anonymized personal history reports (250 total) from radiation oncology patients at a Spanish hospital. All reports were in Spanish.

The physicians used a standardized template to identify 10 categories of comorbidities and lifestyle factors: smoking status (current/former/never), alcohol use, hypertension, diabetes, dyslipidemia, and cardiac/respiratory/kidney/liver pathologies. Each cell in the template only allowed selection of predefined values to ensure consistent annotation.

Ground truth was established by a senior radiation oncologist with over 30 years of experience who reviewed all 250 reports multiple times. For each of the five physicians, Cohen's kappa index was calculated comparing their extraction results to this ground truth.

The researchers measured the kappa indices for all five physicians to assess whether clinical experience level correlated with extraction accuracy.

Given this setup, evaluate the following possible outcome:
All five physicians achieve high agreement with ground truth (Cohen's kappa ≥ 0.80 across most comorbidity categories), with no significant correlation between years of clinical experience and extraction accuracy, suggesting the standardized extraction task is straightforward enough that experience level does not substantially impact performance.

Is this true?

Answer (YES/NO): NO